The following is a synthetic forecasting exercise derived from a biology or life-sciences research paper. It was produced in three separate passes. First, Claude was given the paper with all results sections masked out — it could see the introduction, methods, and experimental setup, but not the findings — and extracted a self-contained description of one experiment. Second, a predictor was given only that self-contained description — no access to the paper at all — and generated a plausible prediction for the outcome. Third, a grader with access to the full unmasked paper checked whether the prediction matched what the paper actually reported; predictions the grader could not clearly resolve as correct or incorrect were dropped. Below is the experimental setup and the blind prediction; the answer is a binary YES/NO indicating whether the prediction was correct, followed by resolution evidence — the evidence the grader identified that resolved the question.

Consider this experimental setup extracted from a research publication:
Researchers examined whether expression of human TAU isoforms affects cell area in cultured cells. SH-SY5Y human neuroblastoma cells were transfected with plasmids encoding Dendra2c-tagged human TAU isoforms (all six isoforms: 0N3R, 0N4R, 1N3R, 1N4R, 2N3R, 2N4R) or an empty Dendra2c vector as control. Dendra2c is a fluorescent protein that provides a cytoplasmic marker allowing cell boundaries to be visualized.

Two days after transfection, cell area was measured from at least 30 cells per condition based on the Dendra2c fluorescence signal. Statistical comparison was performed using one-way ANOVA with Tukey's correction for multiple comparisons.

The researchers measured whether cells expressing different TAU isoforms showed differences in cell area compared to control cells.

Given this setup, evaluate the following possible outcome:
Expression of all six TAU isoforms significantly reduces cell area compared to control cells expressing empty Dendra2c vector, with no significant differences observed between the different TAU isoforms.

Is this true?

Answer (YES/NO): NO